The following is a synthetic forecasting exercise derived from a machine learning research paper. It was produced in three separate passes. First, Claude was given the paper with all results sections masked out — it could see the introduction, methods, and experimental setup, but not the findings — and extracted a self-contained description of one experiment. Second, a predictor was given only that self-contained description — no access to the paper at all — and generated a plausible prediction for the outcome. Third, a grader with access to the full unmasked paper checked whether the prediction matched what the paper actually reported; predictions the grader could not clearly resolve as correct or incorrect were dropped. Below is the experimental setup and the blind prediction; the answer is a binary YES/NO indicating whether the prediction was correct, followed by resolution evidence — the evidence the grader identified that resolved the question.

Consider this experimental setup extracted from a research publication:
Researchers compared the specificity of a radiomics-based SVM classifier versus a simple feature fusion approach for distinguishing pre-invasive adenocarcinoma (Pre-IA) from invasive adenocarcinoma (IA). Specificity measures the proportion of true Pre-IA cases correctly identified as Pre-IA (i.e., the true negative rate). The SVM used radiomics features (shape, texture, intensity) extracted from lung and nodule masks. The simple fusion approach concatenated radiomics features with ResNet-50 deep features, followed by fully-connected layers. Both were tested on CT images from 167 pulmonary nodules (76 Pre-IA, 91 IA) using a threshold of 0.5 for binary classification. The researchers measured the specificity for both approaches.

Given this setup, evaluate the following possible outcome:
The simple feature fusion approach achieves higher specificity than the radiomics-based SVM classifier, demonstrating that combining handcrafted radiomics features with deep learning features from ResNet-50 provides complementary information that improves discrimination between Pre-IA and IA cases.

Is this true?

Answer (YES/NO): YES